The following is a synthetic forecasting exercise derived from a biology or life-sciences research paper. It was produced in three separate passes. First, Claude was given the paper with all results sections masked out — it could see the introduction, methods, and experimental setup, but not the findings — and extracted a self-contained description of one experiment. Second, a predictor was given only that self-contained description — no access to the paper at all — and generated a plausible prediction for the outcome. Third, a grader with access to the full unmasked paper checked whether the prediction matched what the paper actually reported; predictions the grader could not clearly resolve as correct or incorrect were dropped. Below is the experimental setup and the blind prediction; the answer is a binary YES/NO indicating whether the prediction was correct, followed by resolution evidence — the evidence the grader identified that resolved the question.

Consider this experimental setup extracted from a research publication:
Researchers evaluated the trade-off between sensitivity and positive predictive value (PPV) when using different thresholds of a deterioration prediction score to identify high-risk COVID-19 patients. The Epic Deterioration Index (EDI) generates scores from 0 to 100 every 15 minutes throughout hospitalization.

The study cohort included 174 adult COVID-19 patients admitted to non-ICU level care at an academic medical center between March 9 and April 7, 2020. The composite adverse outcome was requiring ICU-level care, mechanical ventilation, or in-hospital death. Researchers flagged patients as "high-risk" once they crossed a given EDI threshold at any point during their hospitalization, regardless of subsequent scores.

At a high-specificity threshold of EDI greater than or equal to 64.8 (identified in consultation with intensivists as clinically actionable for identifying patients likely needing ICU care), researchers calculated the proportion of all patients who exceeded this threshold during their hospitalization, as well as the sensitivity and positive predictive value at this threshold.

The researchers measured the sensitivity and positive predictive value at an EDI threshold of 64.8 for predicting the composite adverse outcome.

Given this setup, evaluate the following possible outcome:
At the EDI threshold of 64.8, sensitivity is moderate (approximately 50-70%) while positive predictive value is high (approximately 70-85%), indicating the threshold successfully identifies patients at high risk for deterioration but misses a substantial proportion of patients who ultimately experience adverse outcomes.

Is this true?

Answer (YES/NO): NO